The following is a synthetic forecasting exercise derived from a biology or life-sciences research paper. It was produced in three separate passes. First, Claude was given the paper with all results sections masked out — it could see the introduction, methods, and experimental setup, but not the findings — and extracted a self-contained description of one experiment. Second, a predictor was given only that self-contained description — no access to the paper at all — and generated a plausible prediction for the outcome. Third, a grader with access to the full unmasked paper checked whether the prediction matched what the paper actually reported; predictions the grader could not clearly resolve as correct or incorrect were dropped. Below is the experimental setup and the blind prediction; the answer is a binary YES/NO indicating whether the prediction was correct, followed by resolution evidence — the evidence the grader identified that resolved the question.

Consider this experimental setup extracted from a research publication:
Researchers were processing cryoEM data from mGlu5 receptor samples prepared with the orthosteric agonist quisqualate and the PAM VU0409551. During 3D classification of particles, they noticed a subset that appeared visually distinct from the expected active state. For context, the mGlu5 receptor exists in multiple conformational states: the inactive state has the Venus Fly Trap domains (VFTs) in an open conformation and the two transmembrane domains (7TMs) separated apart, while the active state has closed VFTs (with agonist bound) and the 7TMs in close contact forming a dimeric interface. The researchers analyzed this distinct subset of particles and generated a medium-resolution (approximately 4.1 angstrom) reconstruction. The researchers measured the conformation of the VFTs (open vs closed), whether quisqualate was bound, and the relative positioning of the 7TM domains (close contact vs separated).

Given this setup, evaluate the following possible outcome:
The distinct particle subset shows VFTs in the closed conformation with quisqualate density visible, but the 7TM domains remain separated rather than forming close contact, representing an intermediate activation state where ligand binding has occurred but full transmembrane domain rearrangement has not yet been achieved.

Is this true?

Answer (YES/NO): YES